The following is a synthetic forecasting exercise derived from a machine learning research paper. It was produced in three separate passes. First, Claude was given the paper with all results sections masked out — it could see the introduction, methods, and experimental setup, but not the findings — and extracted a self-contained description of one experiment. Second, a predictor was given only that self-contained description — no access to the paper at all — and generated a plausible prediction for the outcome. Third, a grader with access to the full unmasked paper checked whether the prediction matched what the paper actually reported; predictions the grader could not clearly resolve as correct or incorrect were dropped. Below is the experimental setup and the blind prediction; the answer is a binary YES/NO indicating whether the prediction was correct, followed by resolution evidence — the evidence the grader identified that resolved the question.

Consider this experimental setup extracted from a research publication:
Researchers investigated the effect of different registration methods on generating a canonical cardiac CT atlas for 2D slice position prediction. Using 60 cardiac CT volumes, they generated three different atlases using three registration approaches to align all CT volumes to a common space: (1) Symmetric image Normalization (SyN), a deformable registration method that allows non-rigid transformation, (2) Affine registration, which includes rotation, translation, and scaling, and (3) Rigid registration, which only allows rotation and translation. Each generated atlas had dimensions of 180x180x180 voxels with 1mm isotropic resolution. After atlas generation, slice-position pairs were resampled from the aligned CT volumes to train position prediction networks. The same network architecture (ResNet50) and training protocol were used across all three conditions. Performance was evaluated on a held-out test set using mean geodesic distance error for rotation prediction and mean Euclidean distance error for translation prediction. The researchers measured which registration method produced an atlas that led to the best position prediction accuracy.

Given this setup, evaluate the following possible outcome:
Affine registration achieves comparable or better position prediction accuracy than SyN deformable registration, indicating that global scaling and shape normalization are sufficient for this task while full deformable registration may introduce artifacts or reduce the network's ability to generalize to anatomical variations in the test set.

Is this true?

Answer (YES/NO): YES